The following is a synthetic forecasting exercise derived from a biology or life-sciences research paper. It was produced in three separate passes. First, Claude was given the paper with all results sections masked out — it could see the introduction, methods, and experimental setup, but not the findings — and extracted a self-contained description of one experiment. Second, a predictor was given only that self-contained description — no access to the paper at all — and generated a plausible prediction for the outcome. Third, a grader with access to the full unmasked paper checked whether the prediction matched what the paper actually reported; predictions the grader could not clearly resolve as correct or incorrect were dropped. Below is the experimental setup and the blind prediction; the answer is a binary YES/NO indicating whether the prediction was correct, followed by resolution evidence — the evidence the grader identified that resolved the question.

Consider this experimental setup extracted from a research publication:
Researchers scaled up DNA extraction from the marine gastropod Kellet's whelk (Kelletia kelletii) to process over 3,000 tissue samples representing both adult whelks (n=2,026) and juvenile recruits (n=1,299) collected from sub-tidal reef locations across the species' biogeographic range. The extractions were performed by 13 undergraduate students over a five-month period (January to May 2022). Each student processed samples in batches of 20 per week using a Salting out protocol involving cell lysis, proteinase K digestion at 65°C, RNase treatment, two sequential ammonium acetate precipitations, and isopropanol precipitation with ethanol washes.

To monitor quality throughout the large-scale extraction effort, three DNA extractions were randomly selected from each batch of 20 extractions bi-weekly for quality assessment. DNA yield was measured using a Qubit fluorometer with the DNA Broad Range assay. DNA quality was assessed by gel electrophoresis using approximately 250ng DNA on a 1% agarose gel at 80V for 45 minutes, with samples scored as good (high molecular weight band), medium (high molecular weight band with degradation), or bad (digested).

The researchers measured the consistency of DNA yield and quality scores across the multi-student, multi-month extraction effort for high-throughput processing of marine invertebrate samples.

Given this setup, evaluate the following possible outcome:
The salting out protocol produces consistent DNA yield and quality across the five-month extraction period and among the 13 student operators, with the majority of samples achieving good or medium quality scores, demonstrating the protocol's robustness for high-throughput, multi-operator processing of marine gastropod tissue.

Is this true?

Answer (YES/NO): YES